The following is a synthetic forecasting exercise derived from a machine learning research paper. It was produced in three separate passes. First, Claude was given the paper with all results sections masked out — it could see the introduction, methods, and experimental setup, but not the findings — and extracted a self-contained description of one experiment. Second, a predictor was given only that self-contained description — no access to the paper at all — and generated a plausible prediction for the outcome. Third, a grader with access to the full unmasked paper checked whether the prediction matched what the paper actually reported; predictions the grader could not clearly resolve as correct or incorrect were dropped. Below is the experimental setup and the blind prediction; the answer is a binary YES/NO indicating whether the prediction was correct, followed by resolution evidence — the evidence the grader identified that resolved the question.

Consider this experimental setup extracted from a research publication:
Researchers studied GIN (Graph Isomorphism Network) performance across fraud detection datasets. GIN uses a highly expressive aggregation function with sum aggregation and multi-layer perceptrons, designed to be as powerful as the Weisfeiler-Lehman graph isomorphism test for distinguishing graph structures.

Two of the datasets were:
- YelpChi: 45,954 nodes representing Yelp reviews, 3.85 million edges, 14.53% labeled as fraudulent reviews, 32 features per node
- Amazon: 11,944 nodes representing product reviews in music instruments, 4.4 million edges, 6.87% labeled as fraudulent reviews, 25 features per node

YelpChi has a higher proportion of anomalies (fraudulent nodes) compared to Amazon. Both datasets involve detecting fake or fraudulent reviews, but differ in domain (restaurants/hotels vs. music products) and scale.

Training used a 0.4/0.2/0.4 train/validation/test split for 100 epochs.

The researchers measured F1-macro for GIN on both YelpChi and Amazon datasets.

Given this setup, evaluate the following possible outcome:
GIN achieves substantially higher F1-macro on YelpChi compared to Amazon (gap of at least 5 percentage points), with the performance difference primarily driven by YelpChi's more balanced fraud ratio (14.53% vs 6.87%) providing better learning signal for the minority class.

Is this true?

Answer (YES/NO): NO